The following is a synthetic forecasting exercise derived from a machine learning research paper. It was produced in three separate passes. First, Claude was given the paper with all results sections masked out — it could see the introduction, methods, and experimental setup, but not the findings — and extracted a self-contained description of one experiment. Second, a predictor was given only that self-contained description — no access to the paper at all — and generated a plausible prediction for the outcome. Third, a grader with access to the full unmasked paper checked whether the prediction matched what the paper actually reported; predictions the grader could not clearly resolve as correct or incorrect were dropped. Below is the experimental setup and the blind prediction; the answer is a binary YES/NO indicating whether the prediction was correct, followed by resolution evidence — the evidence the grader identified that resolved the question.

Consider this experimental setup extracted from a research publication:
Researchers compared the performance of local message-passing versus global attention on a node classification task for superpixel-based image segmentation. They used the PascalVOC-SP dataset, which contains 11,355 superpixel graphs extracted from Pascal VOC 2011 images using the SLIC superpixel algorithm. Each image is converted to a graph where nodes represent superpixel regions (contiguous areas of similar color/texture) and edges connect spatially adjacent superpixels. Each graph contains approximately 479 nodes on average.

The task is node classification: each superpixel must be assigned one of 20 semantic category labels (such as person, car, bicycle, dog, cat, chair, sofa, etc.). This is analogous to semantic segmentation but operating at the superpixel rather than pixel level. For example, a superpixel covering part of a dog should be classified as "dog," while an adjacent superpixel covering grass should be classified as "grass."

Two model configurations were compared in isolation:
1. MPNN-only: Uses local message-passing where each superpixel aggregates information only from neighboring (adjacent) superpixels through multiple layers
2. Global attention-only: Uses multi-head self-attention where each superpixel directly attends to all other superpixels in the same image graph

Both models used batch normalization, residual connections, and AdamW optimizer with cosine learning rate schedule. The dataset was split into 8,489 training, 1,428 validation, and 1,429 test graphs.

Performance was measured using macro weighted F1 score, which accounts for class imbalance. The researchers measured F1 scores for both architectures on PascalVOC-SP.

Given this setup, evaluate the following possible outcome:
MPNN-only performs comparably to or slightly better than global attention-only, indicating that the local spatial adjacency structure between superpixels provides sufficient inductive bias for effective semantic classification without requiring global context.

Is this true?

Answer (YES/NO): NO